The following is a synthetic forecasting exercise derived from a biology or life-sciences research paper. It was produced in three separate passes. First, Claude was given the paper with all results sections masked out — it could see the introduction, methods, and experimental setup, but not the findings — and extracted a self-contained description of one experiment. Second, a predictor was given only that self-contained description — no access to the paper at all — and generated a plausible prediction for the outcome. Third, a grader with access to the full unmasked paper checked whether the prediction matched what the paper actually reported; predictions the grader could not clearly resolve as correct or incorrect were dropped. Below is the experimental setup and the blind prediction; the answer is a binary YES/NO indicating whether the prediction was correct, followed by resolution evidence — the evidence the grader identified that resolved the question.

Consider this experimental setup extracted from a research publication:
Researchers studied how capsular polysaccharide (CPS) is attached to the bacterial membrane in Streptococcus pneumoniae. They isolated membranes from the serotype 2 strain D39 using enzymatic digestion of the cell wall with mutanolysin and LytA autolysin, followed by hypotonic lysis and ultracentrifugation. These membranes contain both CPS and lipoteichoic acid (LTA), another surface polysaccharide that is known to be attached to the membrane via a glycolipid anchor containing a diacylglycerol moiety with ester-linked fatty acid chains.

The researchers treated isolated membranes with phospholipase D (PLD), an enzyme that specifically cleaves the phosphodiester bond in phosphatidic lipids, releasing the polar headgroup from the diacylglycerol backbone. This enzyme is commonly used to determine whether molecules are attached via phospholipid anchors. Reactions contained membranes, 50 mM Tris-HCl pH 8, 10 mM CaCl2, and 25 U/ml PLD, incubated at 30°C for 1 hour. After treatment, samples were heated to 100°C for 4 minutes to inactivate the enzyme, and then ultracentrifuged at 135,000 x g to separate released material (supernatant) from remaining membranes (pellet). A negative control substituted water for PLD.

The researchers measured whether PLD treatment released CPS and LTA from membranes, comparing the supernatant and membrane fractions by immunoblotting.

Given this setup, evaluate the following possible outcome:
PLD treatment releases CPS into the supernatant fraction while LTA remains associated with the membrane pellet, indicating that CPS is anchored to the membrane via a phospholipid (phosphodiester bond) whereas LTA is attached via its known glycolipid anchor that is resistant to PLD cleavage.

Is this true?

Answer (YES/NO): NO